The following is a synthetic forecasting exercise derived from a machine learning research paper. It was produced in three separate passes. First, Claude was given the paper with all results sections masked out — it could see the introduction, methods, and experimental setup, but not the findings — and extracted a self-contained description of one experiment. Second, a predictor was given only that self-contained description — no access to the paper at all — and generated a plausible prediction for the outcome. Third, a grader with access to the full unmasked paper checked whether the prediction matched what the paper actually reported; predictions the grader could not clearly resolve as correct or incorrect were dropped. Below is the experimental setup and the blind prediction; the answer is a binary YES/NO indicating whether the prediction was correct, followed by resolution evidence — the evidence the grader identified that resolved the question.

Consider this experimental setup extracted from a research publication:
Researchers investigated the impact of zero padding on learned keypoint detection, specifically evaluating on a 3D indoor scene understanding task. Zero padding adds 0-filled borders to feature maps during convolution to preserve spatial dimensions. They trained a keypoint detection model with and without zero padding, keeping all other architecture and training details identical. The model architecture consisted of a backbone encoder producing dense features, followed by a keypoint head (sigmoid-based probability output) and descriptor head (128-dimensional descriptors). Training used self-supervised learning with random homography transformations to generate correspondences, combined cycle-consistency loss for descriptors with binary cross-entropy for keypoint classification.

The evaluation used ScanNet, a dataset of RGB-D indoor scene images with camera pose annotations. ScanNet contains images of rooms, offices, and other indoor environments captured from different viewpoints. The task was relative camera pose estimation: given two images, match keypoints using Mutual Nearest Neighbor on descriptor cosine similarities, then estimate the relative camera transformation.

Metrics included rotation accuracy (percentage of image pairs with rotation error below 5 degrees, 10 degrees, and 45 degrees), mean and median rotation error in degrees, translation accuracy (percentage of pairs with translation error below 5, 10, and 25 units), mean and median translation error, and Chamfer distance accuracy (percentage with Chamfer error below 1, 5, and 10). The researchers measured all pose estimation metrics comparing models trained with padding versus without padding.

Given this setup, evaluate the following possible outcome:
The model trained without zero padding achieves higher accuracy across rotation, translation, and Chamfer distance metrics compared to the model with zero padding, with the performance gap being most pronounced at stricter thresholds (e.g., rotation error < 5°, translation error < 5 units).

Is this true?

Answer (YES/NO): YES